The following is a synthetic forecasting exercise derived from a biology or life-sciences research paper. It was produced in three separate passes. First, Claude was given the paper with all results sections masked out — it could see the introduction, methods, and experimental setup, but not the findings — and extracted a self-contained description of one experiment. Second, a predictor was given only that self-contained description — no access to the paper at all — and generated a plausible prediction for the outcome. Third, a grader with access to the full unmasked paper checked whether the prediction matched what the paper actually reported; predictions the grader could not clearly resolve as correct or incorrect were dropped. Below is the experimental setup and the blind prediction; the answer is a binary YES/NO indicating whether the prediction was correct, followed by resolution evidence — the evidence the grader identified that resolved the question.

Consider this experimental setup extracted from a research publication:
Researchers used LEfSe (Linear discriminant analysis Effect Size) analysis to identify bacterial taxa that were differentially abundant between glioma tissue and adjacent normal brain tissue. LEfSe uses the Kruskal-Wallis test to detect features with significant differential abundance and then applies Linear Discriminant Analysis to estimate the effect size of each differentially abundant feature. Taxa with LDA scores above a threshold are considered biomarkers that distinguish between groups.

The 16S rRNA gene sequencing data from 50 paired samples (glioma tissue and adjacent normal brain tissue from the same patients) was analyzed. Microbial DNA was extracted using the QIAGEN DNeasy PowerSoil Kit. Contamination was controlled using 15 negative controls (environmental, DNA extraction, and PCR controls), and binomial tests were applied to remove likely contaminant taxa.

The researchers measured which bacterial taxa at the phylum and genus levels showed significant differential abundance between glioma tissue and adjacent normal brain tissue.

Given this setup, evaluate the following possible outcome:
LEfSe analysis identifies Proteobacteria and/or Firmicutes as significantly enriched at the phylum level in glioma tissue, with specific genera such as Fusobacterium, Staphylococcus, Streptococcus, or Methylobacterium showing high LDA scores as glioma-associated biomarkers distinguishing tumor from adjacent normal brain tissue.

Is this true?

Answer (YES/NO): NO